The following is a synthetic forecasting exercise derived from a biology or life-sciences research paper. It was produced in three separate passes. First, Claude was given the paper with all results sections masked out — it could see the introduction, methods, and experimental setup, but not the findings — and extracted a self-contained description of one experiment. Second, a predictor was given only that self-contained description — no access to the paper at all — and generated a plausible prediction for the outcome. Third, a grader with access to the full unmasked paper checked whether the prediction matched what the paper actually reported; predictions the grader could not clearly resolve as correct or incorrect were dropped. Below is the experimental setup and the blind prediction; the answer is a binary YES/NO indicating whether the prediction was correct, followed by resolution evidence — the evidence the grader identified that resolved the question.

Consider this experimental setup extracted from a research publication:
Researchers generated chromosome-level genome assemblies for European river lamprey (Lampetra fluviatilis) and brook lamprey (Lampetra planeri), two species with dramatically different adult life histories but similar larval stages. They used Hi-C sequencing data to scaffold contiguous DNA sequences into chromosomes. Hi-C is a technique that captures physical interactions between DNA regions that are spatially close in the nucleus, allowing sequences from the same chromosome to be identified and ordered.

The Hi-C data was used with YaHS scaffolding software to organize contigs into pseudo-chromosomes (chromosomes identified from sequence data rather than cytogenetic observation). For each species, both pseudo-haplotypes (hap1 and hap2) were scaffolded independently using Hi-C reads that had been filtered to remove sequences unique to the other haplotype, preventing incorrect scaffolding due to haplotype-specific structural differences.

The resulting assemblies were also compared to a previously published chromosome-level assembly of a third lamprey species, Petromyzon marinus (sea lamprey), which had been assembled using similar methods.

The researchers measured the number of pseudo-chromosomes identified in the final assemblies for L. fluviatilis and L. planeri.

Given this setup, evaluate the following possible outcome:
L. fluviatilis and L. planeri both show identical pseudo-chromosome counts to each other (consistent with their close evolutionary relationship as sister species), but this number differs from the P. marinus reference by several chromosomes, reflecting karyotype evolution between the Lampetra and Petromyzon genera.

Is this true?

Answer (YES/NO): NO